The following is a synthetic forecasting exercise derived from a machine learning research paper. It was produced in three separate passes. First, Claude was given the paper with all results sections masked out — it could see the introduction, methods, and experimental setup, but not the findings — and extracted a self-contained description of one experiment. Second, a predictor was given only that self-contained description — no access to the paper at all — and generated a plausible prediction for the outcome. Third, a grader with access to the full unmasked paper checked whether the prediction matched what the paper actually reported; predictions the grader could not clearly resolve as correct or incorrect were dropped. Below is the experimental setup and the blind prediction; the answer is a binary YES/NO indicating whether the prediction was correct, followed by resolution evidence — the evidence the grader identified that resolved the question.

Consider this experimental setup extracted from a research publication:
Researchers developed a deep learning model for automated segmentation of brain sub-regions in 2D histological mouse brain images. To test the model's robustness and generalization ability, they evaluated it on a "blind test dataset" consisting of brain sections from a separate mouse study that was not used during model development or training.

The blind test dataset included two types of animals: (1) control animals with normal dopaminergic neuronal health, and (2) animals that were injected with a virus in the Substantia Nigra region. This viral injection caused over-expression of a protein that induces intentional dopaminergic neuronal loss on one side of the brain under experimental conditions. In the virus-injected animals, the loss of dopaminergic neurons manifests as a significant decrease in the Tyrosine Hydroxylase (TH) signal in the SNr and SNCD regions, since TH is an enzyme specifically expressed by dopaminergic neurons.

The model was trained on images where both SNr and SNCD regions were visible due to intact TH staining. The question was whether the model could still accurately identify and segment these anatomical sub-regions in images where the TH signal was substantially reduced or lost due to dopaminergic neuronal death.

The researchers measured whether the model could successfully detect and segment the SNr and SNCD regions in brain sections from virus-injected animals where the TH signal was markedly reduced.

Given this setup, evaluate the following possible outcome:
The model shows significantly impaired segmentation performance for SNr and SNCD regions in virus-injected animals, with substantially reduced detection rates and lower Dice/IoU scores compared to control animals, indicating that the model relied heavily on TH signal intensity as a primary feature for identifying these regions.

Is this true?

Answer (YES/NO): NO